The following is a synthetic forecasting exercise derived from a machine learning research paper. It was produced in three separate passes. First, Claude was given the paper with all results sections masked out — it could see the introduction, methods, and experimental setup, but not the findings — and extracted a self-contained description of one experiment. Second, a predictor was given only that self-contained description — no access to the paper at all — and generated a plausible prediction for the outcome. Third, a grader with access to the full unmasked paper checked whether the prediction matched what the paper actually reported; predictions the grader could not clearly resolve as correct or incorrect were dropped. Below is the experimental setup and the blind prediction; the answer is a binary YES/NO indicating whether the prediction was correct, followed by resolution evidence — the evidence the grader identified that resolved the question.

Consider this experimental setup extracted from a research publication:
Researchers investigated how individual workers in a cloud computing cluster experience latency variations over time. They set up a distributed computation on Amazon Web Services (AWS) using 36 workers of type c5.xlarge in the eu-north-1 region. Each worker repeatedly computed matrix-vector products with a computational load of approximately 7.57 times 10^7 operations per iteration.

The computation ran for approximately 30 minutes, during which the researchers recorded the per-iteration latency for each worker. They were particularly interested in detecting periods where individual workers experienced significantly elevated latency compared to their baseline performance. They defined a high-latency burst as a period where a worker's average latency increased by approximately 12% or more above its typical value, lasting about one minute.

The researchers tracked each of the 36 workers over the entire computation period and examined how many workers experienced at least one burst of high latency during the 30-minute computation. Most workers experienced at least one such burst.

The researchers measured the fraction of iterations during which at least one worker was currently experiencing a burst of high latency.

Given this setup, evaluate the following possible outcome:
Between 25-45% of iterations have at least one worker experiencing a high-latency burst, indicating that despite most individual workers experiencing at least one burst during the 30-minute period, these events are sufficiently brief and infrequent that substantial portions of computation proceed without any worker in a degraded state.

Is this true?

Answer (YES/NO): YES